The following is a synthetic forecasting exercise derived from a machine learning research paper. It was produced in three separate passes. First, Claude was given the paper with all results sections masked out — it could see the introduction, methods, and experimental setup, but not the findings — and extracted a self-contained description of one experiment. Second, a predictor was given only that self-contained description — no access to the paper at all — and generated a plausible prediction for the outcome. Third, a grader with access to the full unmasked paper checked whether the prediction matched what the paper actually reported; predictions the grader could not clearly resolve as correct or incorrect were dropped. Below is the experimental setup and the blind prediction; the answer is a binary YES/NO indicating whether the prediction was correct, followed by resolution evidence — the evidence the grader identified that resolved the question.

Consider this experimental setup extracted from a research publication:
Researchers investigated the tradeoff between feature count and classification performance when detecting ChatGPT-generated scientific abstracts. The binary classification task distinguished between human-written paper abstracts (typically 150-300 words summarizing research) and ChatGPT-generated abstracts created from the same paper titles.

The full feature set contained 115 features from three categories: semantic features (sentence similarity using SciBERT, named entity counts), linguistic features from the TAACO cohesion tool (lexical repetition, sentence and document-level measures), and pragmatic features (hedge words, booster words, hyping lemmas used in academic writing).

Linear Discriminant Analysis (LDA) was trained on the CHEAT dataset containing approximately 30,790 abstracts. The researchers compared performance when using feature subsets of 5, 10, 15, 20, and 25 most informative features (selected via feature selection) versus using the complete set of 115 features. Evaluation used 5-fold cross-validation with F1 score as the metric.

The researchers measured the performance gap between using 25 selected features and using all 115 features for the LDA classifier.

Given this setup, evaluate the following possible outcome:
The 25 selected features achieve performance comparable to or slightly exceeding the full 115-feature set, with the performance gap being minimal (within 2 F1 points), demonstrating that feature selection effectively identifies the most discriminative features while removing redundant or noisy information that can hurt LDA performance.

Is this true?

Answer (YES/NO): NO